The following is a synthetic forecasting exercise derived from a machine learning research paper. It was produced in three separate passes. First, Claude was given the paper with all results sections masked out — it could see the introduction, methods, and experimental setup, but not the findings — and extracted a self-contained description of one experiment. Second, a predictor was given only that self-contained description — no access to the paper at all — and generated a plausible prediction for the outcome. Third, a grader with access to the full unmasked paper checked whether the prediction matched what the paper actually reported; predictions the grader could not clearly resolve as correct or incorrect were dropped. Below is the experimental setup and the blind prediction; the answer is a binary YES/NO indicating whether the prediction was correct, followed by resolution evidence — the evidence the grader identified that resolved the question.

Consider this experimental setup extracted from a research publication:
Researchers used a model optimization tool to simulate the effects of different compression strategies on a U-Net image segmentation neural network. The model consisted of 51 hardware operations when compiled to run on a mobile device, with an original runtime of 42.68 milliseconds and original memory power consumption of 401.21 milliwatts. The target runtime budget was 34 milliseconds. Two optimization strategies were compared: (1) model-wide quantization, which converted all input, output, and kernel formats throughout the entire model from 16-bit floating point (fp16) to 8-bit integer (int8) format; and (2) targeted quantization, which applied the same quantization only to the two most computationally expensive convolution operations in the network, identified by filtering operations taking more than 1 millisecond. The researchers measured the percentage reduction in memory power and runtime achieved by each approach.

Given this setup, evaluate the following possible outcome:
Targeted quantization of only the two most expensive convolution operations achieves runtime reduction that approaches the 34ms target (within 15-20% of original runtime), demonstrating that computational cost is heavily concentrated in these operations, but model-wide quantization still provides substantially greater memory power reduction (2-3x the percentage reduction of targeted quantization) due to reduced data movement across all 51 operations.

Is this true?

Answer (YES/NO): NO